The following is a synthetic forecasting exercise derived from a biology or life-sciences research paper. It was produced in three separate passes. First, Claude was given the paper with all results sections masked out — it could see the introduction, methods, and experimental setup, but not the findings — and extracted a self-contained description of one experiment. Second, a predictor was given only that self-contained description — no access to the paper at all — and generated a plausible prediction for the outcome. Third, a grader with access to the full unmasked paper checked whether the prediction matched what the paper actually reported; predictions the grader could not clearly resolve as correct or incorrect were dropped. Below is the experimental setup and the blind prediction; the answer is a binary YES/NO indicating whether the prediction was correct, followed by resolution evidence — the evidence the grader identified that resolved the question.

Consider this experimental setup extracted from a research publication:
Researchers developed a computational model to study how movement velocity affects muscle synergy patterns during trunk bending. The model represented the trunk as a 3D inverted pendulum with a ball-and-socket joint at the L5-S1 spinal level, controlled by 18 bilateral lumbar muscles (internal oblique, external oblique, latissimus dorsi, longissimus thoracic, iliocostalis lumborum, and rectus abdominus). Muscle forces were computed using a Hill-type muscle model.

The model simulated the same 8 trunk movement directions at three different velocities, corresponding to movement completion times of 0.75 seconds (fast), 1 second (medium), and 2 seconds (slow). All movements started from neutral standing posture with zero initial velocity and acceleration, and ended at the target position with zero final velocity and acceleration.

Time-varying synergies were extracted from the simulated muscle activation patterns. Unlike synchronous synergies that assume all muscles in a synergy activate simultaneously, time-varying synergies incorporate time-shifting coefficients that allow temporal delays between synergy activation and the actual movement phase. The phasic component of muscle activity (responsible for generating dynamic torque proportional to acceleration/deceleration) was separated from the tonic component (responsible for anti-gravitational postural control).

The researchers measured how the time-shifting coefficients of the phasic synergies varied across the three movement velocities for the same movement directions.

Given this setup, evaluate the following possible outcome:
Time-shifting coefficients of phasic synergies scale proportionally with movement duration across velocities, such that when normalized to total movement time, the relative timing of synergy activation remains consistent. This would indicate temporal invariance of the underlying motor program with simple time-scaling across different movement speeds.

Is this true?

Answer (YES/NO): NO